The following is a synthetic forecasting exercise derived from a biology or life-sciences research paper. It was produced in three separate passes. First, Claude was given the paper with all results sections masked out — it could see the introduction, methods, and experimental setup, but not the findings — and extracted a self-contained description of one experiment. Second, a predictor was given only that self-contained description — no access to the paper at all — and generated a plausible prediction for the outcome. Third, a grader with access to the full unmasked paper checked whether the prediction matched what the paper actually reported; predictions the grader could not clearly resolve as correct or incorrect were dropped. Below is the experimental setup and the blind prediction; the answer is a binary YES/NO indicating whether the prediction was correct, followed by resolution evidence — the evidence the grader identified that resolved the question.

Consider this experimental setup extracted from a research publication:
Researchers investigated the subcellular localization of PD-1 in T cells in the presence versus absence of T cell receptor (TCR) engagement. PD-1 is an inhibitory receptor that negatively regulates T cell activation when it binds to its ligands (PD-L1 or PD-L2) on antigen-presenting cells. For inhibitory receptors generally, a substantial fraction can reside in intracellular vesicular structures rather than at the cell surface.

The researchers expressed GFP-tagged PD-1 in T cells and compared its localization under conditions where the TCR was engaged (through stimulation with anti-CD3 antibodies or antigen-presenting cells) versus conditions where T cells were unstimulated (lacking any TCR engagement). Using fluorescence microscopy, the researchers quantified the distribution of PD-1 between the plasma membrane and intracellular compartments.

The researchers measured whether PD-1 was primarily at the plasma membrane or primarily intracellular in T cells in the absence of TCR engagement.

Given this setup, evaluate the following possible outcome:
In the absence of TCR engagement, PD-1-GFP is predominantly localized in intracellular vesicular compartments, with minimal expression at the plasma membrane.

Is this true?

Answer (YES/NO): YES